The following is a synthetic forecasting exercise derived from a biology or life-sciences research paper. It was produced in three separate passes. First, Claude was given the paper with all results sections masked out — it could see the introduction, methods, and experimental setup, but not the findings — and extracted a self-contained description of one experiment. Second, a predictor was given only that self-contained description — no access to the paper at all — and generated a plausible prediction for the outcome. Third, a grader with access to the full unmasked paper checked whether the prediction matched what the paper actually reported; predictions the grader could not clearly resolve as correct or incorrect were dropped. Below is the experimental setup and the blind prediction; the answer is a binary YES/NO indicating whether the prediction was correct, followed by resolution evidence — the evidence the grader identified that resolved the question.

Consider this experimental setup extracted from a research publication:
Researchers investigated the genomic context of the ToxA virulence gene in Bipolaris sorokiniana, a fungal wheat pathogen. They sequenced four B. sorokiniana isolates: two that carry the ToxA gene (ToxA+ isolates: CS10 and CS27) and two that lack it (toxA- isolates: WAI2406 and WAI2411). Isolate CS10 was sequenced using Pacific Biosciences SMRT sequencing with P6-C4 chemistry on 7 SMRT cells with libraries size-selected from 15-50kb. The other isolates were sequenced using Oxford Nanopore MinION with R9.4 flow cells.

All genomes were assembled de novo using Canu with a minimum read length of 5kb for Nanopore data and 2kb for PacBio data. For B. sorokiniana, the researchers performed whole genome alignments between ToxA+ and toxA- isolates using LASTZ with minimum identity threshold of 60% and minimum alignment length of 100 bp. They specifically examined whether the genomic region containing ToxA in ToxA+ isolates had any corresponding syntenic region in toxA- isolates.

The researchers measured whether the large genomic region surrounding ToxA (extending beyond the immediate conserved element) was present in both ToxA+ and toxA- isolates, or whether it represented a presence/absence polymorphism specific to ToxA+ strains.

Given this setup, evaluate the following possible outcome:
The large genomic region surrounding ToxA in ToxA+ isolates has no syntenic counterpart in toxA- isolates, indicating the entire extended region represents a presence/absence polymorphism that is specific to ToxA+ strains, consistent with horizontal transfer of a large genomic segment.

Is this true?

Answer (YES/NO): YES